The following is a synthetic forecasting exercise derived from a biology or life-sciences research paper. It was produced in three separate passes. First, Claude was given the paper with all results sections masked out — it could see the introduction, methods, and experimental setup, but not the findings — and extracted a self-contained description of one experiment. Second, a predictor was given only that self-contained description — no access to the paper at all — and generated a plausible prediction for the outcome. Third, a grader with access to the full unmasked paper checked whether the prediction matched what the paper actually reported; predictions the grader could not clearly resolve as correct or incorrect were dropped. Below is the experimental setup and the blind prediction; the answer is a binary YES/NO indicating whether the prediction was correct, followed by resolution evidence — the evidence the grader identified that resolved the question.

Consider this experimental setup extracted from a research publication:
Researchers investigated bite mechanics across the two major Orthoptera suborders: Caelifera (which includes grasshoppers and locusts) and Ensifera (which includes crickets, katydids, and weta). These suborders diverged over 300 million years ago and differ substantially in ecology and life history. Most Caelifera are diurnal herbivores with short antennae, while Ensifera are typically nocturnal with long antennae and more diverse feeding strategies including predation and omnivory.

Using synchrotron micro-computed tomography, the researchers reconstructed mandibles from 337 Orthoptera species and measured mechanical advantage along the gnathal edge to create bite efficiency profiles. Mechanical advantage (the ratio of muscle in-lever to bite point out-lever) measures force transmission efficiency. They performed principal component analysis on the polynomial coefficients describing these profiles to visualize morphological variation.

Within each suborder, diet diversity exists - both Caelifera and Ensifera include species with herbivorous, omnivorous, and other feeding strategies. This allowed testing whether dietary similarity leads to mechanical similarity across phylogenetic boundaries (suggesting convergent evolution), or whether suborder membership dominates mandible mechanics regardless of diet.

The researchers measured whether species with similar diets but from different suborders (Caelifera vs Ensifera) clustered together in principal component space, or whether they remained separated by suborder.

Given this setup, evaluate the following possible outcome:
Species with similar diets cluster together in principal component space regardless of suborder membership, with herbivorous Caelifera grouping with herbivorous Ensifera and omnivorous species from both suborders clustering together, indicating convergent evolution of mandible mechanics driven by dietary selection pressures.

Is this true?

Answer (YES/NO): NO